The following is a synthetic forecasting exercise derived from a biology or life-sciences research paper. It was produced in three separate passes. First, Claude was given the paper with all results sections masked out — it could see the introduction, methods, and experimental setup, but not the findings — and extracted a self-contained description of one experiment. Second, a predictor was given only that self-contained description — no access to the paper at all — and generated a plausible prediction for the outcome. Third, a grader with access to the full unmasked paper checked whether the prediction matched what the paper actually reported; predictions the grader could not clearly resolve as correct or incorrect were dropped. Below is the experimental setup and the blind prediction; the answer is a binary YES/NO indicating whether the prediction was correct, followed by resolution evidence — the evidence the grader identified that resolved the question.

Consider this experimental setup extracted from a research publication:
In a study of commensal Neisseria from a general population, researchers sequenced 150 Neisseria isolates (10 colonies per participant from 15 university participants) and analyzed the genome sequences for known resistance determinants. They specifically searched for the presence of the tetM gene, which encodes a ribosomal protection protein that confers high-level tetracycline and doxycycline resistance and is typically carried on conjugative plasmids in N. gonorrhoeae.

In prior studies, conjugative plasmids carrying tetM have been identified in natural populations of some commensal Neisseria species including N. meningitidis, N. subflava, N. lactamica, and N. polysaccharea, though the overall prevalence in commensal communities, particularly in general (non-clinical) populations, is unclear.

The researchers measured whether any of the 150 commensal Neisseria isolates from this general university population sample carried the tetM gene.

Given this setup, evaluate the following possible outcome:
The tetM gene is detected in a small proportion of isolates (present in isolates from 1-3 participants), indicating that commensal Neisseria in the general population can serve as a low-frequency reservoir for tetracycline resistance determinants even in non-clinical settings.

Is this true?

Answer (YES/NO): NO